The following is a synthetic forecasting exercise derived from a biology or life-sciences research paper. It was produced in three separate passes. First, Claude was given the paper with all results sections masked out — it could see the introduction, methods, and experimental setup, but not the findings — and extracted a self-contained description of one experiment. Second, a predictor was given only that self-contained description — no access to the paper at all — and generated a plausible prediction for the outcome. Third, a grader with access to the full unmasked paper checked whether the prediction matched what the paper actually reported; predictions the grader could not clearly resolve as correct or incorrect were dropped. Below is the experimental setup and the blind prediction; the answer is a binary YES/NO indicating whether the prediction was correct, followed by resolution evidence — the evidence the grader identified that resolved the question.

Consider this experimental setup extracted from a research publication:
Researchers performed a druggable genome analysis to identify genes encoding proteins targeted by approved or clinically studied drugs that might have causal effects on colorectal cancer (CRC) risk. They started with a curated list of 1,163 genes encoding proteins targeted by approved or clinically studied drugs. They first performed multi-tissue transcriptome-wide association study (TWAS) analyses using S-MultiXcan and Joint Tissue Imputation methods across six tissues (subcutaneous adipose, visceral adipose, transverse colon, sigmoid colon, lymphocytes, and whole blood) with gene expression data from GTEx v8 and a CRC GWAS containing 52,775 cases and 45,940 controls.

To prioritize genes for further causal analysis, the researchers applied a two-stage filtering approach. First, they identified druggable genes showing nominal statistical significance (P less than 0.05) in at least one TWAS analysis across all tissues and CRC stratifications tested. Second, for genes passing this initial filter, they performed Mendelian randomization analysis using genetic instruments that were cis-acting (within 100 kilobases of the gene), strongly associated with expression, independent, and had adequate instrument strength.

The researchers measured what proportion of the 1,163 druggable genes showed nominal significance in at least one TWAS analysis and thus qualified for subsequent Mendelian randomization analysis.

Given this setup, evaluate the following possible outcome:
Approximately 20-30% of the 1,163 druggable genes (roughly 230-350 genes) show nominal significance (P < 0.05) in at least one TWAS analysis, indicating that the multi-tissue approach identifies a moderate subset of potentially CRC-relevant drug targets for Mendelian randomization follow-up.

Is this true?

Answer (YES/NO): NO